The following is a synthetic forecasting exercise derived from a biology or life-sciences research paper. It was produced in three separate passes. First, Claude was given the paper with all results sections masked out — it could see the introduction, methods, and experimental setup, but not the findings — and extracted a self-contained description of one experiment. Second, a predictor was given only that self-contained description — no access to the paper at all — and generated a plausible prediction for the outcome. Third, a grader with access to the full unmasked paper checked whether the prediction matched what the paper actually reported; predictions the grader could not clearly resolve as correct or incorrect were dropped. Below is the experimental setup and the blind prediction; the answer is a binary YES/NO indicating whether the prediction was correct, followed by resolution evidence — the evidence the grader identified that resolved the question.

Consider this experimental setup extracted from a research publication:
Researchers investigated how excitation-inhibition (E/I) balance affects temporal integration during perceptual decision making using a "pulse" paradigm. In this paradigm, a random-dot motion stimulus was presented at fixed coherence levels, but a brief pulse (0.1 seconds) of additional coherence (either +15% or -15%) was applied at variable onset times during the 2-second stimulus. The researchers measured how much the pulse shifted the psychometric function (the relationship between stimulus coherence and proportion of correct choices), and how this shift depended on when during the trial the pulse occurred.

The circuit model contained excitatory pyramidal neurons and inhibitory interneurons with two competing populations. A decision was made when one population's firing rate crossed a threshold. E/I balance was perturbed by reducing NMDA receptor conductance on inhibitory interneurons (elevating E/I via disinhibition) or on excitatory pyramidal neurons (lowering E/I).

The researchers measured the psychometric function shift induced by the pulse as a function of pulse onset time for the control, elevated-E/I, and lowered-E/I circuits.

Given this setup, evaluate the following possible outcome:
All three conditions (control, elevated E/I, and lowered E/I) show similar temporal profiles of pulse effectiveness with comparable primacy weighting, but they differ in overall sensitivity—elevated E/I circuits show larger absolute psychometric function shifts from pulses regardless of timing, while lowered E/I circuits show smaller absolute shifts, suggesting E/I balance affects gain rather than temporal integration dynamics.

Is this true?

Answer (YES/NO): NO